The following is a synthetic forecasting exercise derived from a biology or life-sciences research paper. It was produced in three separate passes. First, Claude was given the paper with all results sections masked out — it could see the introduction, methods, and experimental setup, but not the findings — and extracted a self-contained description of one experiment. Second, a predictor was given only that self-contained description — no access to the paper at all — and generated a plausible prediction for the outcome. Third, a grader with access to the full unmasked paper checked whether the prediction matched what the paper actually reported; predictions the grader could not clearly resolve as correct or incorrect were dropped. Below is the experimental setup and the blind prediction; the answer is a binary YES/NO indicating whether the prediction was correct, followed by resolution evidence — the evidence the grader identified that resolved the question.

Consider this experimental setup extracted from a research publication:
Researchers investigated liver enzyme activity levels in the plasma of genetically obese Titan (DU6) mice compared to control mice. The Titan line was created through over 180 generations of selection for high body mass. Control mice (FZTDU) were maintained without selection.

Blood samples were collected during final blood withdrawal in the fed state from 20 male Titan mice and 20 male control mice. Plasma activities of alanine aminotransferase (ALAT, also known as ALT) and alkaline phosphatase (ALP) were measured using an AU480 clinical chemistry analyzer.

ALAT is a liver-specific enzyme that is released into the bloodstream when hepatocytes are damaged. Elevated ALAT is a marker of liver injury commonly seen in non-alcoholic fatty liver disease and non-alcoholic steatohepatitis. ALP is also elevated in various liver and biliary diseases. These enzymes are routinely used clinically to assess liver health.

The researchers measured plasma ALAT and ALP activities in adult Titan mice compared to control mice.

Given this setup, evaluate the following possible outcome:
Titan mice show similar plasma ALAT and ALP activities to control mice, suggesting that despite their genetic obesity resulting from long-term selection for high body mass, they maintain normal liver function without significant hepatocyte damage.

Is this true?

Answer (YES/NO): NO